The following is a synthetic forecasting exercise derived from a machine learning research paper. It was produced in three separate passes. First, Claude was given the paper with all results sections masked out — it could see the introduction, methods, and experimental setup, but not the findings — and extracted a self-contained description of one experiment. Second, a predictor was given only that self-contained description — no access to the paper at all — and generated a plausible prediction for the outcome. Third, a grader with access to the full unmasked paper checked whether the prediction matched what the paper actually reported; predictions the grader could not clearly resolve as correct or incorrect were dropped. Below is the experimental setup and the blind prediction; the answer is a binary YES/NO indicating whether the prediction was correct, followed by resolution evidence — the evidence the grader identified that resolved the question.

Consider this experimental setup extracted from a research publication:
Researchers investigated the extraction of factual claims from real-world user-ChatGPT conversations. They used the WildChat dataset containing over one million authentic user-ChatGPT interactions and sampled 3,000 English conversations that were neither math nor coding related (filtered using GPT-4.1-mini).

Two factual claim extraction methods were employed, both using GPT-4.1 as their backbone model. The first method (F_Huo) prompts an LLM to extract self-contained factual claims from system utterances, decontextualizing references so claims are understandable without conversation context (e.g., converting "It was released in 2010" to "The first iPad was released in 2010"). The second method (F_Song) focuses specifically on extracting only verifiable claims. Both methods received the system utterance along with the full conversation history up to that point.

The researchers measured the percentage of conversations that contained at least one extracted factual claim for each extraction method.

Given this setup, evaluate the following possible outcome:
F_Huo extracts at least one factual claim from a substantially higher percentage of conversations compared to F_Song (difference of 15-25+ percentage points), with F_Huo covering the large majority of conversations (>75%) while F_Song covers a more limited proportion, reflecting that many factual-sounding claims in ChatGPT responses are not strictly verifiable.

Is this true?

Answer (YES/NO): NO